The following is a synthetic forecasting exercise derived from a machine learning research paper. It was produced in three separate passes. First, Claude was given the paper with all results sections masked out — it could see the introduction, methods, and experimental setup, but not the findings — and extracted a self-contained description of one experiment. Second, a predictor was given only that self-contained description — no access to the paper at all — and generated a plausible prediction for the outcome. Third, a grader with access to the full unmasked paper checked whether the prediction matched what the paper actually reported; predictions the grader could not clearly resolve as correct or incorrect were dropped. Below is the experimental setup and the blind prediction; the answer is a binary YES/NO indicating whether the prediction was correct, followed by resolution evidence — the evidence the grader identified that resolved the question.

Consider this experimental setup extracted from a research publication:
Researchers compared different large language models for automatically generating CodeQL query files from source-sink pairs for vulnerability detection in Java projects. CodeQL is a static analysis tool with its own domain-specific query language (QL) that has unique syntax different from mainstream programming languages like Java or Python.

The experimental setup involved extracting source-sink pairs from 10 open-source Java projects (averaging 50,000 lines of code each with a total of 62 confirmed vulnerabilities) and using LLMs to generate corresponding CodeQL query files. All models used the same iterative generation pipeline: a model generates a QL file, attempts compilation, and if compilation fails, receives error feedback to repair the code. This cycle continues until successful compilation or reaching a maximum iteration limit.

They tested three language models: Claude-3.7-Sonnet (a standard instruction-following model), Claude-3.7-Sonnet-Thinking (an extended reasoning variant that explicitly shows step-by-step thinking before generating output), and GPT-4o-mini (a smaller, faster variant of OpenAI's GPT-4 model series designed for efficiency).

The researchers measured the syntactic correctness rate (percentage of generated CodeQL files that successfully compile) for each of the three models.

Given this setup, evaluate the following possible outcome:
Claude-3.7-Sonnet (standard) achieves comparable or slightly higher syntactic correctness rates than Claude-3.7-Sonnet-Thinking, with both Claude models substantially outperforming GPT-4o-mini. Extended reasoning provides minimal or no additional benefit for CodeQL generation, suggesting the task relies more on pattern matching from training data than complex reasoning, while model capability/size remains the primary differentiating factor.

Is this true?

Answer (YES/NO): NO